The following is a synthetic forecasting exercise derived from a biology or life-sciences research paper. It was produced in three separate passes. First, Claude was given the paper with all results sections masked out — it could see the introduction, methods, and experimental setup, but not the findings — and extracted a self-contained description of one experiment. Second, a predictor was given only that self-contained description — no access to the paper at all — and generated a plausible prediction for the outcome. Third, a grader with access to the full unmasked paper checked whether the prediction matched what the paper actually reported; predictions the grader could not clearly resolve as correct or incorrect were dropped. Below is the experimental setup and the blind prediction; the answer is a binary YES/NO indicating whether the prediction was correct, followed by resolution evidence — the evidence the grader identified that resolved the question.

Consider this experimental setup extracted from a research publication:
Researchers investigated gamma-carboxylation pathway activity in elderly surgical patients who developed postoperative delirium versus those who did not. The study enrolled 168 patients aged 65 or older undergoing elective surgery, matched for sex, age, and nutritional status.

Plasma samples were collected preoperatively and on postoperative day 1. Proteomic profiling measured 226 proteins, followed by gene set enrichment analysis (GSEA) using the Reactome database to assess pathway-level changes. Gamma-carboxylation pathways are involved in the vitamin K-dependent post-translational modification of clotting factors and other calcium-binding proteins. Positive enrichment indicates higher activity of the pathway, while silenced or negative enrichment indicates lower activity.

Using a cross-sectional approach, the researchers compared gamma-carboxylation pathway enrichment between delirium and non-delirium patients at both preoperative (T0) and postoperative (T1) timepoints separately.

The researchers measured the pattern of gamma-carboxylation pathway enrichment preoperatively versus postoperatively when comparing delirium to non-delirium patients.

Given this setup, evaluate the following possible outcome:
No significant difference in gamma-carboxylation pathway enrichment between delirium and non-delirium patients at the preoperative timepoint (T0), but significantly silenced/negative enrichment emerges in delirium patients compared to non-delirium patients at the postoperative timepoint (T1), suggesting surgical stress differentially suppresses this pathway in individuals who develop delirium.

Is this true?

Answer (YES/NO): NO